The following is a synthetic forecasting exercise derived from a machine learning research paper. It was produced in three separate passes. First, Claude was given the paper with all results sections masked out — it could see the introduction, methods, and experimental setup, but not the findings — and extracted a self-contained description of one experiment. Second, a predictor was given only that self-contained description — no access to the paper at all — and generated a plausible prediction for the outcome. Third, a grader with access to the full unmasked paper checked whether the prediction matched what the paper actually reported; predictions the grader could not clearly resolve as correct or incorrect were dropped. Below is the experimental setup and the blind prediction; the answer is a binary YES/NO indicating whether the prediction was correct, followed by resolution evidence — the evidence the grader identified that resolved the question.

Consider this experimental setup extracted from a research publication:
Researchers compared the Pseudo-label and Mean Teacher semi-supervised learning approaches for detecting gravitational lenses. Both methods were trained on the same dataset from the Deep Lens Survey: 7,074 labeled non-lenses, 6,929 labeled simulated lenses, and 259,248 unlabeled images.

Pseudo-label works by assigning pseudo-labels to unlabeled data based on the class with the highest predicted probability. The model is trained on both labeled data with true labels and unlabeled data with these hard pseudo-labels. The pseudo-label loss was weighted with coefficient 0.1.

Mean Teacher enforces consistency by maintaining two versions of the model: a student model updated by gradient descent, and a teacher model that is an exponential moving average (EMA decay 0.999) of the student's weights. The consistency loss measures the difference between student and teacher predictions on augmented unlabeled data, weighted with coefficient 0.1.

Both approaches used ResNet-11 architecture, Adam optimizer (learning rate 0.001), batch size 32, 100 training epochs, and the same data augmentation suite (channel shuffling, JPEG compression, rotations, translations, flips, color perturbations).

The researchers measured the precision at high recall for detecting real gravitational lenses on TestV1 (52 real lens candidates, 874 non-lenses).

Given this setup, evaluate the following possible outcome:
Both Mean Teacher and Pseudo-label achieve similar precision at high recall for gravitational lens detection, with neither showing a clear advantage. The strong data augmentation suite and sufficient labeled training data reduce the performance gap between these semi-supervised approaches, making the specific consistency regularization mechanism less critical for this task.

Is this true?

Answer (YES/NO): NO